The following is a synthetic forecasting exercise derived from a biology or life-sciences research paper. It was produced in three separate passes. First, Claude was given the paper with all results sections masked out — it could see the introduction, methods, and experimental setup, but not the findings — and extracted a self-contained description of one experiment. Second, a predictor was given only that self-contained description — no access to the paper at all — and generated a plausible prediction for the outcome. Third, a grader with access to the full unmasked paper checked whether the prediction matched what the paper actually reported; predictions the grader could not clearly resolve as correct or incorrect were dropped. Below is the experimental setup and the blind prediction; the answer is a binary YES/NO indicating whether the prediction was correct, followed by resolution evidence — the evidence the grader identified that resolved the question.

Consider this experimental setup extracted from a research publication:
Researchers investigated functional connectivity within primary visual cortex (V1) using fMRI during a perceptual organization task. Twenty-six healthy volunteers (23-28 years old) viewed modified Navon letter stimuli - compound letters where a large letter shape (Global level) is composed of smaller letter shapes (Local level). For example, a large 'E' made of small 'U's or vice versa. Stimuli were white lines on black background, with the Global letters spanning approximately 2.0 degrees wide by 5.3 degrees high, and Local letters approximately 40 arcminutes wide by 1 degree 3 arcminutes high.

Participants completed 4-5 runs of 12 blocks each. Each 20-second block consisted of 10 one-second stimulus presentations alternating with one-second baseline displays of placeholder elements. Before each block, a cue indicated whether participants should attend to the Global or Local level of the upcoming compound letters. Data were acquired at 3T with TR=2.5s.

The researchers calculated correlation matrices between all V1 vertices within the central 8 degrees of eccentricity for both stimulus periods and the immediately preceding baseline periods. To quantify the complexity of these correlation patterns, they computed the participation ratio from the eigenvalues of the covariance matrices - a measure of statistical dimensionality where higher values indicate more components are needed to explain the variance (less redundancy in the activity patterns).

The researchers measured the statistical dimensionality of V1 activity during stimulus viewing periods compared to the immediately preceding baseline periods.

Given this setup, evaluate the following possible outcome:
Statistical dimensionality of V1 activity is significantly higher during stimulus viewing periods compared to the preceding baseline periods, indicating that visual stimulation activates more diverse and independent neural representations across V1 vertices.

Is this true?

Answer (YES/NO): YES